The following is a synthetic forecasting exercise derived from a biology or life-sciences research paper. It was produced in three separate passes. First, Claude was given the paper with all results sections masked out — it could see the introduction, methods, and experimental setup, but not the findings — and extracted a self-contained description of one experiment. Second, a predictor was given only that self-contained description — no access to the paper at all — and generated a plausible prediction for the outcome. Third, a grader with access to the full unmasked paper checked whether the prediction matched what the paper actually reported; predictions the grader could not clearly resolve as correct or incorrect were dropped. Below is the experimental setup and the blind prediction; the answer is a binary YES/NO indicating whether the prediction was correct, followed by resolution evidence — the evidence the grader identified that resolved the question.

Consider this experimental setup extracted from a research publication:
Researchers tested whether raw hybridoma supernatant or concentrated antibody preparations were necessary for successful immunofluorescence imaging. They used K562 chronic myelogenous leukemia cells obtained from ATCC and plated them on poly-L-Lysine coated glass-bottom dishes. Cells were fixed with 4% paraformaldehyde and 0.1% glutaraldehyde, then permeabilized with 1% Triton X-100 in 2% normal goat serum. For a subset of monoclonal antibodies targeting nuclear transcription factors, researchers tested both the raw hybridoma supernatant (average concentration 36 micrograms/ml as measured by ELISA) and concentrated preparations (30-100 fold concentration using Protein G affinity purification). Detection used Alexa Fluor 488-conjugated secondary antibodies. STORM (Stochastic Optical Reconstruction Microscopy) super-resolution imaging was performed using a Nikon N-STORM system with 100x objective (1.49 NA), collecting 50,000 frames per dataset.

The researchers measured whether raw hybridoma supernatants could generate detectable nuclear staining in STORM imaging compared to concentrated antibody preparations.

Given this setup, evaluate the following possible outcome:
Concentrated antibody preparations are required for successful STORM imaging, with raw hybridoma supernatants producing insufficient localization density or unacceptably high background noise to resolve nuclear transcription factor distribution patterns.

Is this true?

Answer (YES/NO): YES